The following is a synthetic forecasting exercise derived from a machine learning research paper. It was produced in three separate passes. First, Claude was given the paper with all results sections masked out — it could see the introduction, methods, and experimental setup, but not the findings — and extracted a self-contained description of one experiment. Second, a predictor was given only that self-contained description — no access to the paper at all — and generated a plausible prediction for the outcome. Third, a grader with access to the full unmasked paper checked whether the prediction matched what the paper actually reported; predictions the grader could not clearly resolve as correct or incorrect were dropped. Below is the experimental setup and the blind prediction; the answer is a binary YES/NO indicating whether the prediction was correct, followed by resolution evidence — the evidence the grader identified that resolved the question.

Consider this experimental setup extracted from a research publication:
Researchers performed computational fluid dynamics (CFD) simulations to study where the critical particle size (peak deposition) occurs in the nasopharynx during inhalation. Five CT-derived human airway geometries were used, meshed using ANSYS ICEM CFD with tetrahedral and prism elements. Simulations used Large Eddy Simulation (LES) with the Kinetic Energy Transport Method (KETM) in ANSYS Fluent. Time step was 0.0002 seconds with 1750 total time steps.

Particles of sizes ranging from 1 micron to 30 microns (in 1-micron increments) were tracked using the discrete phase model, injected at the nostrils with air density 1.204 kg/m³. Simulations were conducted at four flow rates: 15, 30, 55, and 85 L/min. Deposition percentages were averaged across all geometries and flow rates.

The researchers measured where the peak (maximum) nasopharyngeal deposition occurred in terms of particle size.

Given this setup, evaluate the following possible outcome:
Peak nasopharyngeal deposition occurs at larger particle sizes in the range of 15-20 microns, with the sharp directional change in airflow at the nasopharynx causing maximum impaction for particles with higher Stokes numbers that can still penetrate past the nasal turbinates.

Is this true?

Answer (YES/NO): NO